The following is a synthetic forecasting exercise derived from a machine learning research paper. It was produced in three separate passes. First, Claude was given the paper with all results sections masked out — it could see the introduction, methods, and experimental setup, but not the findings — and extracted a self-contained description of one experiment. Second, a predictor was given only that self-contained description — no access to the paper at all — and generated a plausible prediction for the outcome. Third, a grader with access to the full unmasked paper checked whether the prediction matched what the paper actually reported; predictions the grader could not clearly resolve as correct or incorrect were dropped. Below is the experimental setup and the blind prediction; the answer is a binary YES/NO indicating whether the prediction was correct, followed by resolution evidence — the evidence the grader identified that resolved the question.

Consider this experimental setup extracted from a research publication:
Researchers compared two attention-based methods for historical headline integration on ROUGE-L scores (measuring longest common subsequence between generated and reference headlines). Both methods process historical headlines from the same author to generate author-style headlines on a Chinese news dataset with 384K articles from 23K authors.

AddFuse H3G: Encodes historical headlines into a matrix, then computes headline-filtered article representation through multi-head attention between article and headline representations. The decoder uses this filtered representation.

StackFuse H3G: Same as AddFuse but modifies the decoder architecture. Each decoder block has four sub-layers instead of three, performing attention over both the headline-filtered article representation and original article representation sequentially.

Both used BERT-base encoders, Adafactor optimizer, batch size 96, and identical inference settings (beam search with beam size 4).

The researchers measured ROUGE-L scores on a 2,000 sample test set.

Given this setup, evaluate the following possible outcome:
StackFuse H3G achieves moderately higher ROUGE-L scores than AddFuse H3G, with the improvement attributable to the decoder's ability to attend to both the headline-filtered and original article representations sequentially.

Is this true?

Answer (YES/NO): NO